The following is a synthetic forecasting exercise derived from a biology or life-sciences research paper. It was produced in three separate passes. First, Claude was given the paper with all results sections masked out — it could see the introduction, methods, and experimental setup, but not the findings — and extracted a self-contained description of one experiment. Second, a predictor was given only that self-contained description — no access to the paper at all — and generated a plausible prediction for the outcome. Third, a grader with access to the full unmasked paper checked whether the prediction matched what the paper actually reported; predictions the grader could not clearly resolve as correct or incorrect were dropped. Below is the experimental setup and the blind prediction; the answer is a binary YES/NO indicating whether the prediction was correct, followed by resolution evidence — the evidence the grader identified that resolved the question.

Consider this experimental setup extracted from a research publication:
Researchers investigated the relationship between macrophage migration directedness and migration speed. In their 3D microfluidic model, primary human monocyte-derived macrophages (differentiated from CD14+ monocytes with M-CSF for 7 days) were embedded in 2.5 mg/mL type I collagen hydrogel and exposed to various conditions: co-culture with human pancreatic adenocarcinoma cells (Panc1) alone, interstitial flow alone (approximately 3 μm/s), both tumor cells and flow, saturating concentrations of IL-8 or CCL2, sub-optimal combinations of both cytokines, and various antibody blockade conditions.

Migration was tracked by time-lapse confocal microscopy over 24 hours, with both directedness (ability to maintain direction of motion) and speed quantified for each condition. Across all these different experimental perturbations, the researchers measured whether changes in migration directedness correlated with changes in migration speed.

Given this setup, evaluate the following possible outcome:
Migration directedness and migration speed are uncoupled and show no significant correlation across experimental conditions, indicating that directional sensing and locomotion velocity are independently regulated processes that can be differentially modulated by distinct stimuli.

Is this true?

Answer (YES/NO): NO